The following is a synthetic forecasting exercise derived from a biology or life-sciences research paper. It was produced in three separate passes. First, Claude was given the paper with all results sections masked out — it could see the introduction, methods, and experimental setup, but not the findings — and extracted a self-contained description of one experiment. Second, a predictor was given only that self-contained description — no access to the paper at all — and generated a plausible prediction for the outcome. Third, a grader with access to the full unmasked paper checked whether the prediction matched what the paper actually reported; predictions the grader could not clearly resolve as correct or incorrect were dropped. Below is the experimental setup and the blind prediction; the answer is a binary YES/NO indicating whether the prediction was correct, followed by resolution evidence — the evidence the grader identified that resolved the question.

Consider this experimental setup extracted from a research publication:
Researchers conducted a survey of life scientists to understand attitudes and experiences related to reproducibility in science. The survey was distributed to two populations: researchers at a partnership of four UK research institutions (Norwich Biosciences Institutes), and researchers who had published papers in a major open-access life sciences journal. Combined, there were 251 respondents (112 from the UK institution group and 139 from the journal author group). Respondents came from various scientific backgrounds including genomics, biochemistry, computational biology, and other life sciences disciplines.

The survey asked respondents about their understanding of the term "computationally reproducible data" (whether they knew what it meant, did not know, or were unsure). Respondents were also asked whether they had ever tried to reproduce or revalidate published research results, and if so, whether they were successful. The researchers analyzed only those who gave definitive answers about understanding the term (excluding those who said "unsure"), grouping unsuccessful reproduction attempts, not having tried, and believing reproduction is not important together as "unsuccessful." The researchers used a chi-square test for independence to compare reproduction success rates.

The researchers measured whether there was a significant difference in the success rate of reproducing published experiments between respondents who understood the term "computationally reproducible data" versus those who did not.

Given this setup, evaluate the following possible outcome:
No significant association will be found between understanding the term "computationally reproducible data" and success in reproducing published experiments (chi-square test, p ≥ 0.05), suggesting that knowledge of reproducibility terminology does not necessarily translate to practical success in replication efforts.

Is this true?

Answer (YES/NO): NO